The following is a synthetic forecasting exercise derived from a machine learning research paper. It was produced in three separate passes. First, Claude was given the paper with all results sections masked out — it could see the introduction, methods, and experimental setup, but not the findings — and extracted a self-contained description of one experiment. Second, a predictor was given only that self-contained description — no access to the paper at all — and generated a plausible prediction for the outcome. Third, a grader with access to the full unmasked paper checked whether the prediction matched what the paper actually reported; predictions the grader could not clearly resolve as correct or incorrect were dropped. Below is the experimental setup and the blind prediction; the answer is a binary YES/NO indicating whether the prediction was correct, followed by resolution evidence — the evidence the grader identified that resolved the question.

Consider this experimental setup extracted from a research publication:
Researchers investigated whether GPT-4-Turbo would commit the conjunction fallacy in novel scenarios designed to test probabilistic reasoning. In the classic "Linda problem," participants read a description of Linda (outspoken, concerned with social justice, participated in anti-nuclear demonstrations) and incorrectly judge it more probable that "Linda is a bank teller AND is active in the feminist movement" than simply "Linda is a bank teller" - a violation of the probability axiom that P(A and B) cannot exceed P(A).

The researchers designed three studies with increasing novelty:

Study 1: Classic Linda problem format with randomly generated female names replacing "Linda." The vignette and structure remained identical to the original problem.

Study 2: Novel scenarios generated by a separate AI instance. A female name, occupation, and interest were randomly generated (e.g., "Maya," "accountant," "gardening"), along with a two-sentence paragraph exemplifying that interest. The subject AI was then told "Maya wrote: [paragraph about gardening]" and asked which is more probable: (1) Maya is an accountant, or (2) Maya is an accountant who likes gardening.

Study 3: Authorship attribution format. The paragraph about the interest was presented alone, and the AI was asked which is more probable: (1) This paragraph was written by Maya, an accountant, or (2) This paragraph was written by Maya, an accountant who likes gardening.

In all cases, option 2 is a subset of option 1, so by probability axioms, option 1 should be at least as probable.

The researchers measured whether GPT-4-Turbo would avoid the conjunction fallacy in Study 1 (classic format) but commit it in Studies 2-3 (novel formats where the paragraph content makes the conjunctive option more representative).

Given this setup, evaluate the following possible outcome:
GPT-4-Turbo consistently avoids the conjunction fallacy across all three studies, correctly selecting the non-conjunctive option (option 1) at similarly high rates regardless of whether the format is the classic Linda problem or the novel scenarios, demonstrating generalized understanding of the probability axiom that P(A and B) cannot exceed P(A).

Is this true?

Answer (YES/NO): NO